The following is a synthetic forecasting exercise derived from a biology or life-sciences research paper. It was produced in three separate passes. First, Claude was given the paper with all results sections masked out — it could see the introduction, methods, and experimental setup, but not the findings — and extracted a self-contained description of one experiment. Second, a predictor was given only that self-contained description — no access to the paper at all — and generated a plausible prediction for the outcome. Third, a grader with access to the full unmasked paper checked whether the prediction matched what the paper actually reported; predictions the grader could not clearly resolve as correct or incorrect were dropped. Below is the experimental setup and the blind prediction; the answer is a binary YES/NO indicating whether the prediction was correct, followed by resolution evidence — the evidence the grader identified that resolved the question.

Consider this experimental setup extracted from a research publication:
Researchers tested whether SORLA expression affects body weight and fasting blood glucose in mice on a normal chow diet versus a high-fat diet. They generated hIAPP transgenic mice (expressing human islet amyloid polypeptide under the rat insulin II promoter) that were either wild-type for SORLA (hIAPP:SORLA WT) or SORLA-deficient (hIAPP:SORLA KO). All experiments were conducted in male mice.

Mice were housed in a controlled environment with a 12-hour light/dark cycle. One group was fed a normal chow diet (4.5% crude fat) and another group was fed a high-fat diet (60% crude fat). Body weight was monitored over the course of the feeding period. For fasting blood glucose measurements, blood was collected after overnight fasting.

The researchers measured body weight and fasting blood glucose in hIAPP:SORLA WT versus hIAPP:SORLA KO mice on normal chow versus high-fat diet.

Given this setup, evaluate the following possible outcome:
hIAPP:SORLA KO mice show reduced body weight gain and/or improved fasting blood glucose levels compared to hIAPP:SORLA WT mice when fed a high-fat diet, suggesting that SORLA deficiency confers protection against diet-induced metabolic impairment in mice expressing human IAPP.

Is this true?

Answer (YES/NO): NO